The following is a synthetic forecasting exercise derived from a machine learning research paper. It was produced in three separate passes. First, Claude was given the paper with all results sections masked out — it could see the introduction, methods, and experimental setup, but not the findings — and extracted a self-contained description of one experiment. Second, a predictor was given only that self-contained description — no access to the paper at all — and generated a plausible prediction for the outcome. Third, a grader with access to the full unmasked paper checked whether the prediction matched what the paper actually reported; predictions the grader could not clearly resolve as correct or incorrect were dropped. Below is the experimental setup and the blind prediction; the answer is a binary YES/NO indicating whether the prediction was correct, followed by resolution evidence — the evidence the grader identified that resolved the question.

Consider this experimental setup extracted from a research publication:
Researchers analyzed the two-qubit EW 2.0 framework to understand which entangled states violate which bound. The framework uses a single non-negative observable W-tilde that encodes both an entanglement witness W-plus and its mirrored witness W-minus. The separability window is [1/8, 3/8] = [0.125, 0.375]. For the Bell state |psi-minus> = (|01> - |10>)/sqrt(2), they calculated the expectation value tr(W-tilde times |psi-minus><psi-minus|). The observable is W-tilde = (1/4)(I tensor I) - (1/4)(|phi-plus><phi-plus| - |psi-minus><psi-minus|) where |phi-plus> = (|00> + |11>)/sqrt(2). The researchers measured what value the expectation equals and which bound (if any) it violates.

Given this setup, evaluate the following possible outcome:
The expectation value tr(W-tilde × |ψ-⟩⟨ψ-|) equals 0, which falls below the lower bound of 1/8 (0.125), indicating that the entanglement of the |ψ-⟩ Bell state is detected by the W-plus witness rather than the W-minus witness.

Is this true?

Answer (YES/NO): NO